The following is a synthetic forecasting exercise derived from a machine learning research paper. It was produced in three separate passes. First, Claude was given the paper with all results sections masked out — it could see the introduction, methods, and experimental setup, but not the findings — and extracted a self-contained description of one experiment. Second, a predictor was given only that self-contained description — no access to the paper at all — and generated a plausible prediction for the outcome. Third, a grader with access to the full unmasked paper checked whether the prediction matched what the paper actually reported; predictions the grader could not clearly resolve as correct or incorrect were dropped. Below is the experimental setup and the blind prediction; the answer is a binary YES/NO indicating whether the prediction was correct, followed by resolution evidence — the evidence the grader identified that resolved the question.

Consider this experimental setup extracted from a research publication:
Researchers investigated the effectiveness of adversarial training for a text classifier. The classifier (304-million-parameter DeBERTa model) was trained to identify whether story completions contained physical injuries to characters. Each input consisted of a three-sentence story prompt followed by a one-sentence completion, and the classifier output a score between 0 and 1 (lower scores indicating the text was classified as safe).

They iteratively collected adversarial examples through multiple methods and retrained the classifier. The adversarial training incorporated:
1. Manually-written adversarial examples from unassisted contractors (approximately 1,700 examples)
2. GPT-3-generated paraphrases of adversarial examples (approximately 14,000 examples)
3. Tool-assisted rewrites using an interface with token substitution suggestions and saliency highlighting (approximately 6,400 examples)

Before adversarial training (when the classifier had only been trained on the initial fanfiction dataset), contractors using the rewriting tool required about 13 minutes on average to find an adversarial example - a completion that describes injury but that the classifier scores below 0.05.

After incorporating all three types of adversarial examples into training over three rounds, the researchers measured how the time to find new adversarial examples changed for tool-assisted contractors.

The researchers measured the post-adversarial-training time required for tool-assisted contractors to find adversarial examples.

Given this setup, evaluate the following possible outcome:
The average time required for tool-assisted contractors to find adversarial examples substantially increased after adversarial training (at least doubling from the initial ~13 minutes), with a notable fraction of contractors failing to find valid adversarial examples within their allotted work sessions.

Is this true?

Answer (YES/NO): NO